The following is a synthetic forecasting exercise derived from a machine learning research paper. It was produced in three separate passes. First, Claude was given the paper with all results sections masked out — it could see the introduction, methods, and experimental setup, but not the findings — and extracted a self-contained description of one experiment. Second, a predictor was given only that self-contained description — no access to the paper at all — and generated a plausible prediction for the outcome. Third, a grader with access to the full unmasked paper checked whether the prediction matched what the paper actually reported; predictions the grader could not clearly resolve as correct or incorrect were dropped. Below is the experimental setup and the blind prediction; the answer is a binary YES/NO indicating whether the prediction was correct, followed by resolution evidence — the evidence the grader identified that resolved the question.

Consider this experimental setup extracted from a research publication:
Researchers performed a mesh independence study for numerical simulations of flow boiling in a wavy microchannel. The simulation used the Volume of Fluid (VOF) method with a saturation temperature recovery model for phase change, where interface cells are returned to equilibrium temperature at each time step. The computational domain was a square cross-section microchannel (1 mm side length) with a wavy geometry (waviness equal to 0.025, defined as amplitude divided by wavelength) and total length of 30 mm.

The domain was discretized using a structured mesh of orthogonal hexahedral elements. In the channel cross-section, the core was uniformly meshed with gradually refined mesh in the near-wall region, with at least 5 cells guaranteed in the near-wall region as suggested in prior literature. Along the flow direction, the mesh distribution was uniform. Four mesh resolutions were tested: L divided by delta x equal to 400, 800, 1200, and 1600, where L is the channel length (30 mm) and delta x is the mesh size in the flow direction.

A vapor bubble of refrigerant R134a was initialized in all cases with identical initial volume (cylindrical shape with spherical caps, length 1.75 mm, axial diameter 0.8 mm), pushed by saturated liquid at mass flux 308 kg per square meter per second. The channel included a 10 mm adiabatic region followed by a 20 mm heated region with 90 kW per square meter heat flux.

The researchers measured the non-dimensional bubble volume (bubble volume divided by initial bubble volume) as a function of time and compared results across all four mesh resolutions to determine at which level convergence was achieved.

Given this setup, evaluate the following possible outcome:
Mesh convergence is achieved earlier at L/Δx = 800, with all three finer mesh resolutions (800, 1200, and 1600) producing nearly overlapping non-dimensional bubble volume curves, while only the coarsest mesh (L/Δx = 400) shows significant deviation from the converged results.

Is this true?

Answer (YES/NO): NO